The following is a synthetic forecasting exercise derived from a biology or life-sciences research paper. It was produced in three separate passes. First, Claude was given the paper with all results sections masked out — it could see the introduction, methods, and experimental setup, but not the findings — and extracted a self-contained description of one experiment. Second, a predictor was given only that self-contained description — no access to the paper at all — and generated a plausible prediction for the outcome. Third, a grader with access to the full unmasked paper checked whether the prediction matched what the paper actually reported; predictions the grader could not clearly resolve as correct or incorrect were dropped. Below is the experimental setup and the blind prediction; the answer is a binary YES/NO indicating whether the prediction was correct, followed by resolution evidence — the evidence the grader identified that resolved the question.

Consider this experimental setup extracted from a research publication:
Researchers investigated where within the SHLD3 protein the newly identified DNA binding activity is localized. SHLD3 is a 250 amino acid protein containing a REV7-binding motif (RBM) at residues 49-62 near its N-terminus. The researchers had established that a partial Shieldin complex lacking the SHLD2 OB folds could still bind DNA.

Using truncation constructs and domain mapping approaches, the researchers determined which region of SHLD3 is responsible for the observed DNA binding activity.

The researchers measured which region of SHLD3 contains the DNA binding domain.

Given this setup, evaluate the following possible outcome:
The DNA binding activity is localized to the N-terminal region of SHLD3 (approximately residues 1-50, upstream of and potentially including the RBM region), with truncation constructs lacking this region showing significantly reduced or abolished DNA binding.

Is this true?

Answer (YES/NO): NO